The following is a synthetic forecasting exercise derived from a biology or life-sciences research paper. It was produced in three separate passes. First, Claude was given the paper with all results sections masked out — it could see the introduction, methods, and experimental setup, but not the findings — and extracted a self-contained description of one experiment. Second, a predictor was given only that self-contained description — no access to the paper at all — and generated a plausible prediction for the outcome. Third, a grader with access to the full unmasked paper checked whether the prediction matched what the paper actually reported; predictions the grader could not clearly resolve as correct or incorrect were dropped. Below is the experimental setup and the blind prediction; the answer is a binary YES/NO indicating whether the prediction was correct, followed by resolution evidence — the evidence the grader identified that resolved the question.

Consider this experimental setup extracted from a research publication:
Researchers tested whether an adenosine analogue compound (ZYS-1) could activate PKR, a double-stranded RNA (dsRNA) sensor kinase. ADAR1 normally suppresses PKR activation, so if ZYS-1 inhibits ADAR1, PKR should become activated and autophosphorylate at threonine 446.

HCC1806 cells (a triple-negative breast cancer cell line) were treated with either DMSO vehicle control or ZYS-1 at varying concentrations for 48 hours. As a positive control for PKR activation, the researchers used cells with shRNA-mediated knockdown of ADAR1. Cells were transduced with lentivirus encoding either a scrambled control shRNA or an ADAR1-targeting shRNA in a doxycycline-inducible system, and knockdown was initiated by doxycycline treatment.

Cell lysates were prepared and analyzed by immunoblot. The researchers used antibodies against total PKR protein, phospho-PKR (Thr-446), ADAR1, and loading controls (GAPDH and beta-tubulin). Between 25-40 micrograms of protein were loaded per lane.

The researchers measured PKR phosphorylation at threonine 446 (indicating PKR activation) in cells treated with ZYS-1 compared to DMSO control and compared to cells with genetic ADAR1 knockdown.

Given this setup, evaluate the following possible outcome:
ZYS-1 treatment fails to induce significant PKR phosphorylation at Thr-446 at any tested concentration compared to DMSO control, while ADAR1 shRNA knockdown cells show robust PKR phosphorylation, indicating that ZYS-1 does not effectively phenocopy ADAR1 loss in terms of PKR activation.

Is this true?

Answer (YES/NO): YES